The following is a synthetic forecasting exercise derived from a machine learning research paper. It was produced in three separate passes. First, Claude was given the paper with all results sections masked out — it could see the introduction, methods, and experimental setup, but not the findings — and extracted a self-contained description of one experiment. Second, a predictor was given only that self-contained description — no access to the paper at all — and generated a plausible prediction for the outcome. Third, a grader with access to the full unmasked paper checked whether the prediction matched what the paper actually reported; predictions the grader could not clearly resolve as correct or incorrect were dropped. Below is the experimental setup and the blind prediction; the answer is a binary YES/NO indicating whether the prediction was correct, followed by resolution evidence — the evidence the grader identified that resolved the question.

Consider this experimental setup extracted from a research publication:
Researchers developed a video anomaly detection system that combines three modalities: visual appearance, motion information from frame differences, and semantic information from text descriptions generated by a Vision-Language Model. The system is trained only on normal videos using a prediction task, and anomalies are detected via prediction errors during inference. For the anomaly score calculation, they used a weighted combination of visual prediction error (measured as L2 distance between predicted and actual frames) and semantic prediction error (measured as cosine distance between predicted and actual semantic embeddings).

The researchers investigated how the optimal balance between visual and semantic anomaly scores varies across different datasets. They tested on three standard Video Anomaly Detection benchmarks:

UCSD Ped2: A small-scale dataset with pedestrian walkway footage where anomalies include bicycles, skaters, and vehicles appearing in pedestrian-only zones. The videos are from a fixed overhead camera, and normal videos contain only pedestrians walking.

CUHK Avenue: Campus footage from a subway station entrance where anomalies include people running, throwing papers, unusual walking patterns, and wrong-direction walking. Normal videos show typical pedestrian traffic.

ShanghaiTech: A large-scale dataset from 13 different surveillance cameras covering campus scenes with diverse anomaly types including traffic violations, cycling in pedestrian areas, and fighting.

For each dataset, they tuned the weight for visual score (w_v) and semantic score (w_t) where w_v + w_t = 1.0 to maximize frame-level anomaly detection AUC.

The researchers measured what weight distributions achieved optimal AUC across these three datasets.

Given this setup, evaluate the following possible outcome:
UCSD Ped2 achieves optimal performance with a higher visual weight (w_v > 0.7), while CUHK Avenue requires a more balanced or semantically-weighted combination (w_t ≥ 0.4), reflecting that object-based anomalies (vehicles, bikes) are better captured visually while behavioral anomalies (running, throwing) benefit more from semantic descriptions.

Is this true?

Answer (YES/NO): NO